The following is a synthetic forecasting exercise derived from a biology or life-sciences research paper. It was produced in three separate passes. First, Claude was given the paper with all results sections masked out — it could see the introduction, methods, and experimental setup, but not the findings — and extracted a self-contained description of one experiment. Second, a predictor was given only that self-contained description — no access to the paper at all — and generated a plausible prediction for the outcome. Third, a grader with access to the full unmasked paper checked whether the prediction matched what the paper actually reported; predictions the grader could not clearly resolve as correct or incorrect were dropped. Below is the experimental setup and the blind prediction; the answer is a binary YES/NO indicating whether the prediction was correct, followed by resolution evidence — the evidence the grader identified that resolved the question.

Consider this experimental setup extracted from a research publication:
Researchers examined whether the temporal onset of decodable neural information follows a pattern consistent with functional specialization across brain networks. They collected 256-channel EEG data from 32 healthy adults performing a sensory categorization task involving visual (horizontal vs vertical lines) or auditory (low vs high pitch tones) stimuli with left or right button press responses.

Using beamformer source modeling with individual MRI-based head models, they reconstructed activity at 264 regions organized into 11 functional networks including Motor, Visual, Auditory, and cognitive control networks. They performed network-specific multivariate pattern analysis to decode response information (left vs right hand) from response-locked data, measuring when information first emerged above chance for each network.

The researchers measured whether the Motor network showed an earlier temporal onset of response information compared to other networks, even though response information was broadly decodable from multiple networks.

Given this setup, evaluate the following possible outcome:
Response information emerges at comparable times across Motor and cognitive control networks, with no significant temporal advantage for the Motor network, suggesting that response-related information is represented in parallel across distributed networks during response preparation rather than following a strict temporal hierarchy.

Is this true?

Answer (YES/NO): NO